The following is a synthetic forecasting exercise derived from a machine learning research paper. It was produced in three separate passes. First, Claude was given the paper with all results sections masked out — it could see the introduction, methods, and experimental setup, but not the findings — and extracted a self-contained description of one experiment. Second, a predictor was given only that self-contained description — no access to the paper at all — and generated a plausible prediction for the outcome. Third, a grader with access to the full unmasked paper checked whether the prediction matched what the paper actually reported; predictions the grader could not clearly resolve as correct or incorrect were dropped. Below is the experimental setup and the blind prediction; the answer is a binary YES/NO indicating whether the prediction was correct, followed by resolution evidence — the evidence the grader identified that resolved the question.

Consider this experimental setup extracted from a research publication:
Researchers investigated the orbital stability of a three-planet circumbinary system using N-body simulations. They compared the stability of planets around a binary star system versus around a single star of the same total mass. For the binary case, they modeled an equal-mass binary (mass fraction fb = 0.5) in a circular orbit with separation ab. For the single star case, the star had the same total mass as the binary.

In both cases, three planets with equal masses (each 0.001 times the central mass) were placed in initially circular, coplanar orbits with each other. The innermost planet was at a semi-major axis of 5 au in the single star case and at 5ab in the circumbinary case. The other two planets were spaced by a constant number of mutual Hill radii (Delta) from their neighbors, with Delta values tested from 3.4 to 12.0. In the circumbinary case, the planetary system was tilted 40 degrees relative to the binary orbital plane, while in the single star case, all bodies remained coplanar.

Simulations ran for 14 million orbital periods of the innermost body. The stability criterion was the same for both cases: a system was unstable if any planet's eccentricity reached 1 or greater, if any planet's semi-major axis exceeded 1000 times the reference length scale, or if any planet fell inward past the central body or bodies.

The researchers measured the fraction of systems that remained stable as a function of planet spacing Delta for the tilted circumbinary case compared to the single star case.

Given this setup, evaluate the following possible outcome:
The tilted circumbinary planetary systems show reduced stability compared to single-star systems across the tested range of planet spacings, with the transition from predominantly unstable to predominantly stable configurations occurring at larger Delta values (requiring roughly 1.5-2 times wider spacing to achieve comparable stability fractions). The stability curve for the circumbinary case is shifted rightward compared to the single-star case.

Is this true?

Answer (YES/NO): YES